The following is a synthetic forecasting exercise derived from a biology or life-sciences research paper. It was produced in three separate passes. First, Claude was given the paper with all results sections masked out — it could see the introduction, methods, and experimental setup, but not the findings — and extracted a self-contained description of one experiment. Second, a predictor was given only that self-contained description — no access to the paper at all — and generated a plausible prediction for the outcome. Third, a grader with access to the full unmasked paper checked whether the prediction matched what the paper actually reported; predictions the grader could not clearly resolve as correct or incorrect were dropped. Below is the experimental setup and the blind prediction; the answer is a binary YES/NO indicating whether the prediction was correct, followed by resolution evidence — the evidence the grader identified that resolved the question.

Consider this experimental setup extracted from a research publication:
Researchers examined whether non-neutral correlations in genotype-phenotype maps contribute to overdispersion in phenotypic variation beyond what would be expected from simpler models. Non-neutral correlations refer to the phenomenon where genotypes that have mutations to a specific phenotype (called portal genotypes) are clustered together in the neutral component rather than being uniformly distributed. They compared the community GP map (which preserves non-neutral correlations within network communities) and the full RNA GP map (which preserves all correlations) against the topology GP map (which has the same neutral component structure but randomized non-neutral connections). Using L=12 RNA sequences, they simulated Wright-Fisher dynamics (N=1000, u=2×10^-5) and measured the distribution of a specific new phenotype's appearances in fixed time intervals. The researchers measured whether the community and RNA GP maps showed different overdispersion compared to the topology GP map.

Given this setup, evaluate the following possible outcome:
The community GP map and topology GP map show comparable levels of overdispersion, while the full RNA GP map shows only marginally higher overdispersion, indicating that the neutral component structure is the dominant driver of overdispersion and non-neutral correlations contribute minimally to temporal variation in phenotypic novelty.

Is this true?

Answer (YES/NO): NO